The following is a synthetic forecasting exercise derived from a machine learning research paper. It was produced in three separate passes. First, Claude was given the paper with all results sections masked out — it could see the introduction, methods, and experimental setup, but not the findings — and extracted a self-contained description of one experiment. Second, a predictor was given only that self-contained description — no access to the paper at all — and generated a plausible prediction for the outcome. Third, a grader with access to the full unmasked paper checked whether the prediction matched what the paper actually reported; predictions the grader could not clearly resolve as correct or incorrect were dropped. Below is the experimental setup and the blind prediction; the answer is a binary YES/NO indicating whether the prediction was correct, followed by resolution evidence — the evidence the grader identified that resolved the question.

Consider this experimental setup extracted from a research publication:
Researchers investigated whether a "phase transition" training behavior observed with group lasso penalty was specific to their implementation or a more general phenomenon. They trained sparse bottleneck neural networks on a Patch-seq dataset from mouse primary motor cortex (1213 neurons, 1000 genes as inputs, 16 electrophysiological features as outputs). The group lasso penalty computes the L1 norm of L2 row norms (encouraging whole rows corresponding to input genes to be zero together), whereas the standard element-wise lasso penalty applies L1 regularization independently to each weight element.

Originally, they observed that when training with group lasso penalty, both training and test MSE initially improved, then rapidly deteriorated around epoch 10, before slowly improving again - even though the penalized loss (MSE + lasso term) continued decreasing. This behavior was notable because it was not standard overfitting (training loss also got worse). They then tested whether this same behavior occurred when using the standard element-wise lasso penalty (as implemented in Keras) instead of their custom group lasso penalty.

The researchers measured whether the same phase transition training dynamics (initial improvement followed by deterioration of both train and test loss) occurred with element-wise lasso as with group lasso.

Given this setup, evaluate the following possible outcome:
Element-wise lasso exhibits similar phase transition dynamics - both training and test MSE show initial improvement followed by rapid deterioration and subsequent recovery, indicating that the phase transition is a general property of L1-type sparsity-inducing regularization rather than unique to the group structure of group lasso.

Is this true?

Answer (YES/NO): YES